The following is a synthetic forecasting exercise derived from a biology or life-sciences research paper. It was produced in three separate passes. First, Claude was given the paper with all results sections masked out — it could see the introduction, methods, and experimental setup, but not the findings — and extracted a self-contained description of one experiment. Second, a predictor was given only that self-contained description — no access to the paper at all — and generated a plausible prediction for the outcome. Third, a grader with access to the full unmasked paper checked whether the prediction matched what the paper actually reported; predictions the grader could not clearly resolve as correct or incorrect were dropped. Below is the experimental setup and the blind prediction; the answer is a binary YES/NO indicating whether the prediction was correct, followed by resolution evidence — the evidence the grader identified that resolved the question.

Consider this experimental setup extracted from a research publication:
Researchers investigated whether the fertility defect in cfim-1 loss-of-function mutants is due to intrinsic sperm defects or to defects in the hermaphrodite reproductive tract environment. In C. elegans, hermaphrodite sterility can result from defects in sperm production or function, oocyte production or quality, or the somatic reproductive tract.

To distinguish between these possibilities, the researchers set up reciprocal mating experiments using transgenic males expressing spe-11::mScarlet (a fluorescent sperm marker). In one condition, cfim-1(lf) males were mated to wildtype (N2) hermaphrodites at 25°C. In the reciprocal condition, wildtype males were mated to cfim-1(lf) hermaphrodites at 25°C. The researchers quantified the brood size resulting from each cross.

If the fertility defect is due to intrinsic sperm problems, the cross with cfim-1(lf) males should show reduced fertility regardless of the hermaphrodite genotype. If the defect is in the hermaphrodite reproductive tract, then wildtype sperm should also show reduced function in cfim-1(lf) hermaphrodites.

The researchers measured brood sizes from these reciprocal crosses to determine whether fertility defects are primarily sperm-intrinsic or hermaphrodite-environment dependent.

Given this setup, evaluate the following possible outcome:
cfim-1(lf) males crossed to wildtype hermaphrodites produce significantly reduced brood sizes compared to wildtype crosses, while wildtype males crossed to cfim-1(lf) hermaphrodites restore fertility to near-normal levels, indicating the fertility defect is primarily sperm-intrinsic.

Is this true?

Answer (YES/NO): NO